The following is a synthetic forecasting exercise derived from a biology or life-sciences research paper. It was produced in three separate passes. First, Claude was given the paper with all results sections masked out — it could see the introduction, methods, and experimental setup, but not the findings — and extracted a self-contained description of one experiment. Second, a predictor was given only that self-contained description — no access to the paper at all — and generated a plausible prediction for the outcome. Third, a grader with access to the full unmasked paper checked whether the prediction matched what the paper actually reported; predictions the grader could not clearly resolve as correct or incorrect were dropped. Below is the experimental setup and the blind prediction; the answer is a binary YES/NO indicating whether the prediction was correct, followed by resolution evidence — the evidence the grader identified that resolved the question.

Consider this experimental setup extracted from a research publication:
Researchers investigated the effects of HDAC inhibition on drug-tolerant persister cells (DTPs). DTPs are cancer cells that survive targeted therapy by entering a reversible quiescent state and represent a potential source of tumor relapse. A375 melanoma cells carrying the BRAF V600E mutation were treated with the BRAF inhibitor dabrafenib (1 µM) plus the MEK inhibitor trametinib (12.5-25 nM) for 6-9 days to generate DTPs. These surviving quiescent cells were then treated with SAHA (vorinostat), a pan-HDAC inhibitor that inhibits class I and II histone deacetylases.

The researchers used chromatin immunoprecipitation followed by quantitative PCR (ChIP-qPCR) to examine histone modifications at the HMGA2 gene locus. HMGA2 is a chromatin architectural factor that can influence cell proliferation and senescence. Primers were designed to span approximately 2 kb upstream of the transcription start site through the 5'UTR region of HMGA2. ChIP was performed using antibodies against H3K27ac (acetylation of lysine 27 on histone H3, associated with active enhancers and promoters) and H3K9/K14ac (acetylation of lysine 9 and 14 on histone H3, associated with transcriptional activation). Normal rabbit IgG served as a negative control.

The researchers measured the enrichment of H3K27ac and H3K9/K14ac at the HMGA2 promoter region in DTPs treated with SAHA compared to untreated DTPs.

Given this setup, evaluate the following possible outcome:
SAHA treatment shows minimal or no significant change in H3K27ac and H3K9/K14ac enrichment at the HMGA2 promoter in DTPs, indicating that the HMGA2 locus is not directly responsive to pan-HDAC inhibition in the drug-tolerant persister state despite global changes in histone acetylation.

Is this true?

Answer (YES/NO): NO